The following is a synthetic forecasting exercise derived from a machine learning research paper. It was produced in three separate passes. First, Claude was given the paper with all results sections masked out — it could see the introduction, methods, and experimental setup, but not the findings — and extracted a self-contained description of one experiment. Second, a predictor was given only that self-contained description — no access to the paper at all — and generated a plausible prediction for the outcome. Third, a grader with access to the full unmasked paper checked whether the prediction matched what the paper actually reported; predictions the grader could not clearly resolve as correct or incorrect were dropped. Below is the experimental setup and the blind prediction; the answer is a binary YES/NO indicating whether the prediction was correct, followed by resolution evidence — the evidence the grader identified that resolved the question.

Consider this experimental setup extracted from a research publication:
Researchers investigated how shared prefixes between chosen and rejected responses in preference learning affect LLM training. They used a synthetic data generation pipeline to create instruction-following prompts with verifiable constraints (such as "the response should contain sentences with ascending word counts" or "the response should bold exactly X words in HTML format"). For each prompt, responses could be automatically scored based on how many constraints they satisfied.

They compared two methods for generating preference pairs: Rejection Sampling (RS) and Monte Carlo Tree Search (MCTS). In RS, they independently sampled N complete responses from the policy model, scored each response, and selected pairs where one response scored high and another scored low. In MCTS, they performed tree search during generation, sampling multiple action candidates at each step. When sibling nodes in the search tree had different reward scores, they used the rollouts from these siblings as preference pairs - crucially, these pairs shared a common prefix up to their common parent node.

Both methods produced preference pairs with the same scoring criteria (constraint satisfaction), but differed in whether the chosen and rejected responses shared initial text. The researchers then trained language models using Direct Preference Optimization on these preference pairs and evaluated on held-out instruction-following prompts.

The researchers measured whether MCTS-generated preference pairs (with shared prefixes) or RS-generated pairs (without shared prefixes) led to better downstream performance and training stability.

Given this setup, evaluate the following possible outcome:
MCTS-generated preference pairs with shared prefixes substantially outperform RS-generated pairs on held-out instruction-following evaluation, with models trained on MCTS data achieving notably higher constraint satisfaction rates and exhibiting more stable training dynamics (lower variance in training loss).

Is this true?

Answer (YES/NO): NO